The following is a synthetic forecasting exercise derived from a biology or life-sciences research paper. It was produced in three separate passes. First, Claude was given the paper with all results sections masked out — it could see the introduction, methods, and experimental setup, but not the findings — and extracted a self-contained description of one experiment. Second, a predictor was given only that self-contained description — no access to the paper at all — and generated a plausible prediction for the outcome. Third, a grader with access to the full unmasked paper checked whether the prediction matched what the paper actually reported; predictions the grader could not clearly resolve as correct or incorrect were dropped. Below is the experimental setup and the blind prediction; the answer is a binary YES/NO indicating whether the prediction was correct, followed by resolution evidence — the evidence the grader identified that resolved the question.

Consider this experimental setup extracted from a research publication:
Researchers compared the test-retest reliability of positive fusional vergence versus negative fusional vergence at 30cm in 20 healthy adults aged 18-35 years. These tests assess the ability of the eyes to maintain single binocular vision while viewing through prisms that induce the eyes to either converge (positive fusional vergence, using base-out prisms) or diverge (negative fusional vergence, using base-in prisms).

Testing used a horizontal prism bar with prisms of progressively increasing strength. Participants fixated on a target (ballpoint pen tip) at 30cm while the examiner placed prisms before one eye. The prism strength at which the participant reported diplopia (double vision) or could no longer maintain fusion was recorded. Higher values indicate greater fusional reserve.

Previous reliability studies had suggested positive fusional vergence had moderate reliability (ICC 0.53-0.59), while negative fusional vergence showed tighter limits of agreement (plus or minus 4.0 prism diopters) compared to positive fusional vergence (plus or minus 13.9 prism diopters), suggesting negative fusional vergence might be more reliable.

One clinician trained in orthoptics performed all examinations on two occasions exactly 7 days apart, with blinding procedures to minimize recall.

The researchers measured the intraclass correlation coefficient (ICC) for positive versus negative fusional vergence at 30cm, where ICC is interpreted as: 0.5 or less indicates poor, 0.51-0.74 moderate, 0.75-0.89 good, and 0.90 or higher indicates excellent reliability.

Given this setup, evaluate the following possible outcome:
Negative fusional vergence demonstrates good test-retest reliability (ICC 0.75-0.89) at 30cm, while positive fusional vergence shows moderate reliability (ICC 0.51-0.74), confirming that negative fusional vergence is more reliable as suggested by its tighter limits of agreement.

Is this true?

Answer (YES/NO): NO